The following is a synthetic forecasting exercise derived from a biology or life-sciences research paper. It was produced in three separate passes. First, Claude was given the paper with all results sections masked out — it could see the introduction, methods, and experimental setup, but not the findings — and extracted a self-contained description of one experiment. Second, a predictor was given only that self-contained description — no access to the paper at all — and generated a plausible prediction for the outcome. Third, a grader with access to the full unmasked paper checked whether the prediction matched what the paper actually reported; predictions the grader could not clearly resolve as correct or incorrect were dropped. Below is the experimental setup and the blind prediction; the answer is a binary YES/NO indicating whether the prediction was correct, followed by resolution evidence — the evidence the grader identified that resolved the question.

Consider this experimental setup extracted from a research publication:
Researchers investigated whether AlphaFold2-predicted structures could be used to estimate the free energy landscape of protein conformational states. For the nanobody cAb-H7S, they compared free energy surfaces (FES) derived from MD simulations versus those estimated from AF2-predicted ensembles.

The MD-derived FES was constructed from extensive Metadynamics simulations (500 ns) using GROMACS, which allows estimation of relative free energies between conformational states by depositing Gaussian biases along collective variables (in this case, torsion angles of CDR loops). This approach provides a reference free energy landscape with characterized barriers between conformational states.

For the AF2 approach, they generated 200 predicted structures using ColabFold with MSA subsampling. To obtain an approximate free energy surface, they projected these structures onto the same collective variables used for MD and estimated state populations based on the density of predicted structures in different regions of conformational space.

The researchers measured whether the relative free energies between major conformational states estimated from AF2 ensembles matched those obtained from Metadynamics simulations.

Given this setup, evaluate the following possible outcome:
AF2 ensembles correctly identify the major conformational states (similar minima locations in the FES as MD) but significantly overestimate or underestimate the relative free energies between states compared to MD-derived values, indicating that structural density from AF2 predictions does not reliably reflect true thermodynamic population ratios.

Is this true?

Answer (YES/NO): NO